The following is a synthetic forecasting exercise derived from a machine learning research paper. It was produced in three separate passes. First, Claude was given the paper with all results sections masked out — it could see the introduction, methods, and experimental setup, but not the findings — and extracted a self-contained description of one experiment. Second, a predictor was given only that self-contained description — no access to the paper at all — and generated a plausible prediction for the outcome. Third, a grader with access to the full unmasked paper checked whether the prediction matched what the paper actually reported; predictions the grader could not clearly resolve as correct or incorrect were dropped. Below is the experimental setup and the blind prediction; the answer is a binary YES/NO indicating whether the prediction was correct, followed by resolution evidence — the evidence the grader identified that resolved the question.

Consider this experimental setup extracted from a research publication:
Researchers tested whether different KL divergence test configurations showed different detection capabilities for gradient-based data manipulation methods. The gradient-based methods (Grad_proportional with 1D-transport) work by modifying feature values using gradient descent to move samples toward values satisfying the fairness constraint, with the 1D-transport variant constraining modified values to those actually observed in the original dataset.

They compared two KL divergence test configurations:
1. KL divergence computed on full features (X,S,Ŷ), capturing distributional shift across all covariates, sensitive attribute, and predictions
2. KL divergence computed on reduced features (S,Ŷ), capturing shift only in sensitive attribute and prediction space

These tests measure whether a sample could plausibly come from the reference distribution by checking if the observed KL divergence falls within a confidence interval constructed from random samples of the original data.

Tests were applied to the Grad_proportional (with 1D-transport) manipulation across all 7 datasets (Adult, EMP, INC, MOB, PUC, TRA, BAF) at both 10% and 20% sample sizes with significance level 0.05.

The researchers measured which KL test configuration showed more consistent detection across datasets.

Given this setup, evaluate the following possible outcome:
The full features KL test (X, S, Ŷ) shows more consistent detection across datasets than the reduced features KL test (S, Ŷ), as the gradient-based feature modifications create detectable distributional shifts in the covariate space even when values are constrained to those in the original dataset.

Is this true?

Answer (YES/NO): YES